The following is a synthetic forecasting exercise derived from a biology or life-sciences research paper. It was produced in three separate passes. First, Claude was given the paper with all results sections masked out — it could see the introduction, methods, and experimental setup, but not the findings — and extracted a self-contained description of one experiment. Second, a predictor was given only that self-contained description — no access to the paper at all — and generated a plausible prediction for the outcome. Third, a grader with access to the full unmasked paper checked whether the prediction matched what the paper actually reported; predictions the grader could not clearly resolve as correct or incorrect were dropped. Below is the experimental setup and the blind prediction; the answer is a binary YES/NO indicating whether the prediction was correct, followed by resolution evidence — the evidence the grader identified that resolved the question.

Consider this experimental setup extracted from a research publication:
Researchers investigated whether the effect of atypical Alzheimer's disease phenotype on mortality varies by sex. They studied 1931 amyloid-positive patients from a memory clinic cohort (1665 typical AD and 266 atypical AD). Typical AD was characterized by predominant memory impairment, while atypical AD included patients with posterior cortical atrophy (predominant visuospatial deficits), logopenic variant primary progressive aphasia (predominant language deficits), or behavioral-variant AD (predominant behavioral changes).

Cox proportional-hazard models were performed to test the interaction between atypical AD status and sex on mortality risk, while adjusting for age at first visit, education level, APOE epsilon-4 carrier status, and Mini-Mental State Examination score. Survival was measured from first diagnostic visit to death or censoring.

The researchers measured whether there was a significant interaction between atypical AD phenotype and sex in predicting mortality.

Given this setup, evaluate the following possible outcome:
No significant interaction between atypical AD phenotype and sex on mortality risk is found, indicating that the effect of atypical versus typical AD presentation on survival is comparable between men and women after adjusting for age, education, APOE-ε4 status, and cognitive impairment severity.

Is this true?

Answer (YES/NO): YES